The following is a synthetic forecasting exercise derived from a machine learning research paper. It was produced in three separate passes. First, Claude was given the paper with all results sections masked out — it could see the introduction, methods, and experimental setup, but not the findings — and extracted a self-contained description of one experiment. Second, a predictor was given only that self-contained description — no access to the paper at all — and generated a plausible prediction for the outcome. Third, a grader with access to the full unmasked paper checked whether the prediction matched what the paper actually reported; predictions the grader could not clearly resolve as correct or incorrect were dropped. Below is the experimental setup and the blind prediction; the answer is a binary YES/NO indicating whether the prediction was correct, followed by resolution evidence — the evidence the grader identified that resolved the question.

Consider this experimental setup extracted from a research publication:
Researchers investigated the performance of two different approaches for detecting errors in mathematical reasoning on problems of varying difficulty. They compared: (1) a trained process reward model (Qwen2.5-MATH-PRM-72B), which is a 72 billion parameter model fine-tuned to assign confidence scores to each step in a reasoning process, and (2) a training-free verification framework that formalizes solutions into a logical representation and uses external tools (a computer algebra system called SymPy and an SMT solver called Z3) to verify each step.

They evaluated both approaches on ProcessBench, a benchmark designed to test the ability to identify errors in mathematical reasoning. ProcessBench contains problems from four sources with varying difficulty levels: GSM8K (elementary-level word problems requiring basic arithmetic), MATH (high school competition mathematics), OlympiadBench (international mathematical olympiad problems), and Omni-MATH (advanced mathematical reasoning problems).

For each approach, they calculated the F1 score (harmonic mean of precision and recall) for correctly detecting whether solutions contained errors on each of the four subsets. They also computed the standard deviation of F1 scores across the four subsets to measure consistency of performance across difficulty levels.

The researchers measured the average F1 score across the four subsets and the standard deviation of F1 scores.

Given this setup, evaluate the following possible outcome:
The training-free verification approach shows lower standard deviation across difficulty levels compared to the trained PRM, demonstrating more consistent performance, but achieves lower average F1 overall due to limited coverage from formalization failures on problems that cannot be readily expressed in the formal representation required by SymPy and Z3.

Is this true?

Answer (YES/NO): NO